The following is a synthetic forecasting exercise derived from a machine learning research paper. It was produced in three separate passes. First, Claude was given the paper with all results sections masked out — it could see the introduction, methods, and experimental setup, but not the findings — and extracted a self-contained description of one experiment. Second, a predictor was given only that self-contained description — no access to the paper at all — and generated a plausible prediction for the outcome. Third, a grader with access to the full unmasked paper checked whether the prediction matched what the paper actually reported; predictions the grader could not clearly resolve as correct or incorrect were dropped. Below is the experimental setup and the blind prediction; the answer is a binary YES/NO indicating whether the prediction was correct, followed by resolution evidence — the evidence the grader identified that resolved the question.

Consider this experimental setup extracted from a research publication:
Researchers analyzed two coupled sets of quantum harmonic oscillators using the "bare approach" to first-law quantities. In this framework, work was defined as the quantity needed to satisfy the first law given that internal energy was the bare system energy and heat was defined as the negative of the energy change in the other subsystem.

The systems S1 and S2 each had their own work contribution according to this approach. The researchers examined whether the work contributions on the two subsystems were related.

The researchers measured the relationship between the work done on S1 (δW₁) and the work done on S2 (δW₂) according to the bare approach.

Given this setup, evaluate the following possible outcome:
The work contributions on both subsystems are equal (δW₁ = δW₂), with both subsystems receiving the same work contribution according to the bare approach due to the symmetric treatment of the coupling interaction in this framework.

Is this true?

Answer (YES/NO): YES